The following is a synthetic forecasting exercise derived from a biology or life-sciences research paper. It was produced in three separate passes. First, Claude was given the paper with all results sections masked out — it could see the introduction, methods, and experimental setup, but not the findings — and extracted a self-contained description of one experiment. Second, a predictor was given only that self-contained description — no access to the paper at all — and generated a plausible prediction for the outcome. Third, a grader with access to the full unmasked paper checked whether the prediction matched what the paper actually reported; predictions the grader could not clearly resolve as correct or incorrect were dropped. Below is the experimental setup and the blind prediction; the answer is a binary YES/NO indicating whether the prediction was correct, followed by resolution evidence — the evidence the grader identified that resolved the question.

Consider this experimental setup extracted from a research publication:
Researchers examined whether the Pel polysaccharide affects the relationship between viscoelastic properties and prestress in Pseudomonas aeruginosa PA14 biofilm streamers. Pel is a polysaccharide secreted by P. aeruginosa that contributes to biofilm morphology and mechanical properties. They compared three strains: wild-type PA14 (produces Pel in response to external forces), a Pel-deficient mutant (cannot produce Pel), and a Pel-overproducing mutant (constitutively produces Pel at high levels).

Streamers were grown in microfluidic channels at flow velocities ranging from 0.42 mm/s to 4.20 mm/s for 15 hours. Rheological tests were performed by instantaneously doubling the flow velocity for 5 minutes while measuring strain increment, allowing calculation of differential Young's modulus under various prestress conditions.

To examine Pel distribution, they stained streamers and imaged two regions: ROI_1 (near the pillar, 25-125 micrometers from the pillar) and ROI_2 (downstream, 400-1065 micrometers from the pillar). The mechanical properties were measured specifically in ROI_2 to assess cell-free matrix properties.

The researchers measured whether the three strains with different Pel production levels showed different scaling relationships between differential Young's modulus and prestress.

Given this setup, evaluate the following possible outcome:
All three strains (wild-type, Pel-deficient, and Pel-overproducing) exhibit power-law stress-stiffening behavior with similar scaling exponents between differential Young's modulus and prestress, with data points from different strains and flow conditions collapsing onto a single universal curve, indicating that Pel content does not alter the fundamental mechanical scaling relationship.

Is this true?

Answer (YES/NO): NO